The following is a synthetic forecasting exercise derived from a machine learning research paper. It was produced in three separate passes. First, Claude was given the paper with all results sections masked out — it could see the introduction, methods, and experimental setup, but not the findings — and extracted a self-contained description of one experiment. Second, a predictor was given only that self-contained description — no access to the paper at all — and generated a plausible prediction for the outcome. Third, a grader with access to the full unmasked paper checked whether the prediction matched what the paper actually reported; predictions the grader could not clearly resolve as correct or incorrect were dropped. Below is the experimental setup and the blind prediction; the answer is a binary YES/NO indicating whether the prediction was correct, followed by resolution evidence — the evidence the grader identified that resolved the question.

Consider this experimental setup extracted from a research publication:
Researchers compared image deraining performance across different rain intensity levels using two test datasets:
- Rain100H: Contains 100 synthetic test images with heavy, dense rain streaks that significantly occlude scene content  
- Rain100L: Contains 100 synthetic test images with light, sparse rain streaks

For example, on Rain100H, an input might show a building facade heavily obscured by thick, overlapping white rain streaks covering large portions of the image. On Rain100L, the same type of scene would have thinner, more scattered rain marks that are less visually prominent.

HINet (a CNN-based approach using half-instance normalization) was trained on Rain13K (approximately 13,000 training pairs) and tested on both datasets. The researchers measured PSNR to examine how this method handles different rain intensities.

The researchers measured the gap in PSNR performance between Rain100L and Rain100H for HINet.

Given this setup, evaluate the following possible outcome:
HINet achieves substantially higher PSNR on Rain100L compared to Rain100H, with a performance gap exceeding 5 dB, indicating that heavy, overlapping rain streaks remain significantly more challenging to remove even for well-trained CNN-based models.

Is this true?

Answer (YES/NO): YES